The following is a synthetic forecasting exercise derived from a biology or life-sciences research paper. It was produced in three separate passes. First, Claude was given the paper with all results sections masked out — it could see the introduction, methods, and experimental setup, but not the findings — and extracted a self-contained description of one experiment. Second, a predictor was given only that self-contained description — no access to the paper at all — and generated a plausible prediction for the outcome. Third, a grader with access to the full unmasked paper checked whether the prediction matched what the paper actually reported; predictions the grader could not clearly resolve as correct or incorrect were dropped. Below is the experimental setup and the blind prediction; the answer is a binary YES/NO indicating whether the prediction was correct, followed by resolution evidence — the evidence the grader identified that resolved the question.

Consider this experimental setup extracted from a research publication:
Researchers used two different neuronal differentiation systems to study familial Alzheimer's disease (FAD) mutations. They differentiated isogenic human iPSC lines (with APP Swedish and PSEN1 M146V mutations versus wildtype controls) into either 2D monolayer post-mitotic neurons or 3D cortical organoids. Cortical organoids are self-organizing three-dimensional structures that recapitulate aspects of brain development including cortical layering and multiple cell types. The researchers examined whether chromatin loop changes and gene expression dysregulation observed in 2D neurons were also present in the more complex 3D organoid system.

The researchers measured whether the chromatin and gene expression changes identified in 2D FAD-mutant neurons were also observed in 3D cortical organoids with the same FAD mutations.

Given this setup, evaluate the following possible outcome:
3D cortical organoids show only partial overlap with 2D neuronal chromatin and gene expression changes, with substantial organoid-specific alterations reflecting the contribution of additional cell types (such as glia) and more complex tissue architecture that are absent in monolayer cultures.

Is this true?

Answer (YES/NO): NO